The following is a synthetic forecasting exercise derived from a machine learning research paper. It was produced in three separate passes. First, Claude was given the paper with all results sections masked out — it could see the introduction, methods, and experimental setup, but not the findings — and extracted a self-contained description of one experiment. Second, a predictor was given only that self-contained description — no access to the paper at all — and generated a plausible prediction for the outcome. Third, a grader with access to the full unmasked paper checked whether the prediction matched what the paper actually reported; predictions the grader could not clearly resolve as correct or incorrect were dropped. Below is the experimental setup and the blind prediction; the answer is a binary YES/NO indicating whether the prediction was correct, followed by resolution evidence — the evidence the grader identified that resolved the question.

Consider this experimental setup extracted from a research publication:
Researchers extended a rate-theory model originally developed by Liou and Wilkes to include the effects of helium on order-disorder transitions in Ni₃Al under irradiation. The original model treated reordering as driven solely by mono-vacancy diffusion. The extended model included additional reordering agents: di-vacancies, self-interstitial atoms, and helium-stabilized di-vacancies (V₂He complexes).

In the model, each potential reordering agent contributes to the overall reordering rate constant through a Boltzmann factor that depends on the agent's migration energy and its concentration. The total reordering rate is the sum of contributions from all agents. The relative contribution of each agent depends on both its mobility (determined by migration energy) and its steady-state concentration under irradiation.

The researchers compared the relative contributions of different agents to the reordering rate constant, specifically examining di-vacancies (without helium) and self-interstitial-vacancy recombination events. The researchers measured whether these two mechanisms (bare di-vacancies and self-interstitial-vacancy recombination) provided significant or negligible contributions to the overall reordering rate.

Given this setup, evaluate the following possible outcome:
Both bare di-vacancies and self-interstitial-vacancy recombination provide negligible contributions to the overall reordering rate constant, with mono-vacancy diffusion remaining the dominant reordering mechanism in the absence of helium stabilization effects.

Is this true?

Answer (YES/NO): YES